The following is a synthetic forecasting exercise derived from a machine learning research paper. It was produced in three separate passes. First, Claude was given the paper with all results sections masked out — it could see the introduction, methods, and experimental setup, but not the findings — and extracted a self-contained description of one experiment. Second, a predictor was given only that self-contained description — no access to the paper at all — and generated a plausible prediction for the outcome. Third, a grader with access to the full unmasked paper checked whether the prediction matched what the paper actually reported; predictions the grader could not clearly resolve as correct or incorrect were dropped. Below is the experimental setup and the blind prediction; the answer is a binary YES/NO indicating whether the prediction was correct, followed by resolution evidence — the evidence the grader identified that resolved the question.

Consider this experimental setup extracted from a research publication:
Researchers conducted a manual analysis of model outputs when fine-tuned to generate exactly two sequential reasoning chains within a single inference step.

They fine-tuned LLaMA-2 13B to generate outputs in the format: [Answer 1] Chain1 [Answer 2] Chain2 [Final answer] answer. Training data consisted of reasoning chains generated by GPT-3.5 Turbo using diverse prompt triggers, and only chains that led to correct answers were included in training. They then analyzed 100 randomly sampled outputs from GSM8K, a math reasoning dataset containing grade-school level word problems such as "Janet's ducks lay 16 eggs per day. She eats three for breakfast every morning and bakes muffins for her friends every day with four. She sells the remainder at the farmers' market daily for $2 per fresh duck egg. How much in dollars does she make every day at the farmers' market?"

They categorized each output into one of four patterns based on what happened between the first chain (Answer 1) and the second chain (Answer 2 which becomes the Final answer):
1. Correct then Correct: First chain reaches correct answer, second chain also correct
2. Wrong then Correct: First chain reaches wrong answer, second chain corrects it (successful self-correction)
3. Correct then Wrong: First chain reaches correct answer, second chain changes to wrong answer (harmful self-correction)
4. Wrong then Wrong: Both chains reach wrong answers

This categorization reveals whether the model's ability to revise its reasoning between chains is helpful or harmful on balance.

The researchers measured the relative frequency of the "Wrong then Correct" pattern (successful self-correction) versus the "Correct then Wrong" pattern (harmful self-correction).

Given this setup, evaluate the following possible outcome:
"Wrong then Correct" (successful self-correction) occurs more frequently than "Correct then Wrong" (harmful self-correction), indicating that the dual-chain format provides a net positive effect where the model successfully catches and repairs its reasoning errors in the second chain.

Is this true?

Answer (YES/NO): YES